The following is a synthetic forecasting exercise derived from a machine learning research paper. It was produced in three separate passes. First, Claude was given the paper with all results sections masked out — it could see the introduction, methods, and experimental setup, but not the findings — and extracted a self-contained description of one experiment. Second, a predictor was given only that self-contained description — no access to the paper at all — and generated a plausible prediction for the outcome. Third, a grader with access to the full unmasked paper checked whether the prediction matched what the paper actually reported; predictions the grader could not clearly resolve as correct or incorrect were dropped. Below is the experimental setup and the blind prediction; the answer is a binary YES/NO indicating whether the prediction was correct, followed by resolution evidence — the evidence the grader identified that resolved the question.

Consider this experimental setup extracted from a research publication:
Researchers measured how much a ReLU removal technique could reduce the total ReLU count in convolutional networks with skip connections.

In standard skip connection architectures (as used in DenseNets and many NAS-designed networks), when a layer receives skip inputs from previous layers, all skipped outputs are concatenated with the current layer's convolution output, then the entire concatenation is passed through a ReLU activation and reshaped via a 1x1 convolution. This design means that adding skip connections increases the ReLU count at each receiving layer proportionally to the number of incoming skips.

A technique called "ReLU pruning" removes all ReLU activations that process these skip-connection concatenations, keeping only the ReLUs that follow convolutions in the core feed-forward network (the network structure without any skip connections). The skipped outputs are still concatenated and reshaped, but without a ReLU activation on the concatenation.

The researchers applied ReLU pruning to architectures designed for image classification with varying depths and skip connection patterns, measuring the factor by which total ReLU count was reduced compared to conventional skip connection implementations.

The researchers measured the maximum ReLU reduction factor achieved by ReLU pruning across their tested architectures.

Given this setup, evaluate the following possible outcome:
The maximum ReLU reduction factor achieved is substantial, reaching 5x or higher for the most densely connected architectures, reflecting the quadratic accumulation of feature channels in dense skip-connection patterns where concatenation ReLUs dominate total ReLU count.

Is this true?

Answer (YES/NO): YES